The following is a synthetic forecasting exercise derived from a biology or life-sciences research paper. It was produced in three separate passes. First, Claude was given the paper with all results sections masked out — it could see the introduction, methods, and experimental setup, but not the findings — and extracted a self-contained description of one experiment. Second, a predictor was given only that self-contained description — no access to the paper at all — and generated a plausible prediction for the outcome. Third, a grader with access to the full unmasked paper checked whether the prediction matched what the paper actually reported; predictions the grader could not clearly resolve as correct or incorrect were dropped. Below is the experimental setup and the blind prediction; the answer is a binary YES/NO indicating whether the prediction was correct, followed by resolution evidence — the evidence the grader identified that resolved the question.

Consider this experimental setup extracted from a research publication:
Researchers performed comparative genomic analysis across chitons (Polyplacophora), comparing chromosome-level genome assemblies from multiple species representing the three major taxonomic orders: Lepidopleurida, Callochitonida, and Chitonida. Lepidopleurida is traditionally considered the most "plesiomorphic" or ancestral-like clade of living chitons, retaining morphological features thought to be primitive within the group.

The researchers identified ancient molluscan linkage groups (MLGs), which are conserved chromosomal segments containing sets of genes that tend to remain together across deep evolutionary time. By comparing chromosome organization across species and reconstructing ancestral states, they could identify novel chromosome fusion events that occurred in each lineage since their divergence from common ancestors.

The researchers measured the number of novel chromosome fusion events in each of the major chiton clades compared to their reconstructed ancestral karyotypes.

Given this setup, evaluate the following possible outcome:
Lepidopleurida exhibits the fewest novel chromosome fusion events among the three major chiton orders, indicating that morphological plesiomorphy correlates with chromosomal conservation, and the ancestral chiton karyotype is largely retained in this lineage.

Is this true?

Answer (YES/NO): NO